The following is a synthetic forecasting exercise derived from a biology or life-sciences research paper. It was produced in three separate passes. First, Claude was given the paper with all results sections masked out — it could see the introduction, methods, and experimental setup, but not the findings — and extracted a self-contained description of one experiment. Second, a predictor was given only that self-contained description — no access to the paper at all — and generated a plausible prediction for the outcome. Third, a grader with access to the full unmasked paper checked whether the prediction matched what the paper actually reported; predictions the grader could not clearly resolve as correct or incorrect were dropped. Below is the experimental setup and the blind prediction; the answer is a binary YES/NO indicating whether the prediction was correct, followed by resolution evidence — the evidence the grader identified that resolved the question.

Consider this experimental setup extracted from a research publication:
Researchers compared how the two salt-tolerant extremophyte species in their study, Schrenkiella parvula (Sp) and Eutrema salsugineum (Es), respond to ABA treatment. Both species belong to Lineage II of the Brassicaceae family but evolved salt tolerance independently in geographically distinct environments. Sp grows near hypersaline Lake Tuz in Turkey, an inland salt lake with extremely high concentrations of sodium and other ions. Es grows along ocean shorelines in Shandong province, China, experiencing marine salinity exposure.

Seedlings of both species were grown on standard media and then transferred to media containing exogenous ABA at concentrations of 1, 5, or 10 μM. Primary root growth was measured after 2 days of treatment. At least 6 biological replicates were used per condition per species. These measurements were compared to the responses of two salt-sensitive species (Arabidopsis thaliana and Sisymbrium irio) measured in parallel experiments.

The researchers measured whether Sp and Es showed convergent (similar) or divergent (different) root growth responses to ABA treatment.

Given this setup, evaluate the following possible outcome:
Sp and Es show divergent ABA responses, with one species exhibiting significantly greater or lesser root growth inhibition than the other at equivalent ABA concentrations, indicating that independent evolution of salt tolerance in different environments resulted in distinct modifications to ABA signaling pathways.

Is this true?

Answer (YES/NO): NO